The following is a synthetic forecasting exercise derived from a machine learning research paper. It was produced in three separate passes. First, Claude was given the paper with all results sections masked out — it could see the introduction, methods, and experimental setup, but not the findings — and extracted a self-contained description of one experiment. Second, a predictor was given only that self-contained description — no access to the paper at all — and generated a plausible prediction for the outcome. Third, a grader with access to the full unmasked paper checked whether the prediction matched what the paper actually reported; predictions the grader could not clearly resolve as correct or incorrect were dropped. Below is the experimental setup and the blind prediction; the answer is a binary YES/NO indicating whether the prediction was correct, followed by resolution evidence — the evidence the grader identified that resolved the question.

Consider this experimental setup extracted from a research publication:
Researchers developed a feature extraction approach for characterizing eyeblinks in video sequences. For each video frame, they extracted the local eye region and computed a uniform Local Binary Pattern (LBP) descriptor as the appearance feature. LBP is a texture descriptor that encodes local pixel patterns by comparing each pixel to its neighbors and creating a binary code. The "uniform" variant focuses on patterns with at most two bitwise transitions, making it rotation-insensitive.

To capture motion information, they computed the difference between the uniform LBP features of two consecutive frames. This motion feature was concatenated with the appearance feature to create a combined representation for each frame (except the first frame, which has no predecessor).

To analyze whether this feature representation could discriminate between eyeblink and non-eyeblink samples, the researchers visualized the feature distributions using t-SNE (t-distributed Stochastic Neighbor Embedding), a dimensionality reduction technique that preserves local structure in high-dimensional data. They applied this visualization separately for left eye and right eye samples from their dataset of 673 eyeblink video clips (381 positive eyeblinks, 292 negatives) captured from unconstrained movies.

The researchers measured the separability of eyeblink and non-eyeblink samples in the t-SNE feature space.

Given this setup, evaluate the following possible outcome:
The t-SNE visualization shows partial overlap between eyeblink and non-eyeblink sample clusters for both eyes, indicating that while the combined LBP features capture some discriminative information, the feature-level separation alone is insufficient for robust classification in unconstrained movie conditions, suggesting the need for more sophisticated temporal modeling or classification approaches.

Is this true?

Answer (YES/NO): NO